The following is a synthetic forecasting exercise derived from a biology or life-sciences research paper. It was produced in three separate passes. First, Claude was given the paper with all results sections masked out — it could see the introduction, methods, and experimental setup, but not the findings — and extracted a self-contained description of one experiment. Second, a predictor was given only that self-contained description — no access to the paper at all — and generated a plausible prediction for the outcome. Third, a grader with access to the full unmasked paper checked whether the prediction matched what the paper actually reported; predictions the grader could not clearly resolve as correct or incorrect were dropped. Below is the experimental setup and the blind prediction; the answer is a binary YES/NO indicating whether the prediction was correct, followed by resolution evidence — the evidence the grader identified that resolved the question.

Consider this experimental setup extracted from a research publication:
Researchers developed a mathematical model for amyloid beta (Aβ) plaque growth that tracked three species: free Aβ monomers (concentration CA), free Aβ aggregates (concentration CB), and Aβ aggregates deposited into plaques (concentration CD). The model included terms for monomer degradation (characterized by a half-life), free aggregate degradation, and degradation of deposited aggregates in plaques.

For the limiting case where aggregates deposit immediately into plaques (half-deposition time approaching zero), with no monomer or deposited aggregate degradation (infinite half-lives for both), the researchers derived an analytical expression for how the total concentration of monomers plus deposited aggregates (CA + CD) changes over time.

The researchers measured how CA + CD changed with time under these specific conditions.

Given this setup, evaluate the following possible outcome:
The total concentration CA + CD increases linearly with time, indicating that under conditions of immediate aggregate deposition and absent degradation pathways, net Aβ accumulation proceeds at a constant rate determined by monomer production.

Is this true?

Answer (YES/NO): YES